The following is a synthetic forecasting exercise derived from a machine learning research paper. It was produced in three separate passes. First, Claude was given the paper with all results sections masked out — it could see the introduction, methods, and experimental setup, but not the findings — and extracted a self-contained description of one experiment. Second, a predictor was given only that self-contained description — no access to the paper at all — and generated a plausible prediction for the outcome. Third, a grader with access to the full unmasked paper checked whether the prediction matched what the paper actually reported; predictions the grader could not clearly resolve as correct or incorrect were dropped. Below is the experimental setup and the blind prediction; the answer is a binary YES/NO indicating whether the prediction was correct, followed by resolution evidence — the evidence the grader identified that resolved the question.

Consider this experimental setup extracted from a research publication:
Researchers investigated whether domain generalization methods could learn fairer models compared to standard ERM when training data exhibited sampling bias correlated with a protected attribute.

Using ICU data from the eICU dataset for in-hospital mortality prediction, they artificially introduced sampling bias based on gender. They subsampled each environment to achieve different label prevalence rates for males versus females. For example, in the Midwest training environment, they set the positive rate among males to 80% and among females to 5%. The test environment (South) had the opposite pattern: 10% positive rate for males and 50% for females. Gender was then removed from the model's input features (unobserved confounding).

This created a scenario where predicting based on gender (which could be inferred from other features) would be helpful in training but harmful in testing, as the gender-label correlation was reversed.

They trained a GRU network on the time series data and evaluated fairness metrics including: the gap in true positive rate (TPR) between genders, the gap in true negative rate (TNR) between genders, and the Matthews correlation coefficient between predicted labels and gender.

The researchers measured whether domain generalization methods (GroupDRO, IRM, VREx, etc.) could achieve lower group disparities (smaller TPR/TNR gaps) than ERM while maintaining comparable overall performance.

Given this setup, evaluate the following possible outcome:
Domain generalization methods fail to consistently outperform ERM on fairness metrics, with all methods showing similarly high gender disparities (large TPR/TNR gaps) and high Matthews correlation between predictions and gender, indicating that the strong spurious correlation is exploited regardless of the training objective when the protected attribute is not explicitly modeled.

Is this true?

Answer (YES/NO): NO